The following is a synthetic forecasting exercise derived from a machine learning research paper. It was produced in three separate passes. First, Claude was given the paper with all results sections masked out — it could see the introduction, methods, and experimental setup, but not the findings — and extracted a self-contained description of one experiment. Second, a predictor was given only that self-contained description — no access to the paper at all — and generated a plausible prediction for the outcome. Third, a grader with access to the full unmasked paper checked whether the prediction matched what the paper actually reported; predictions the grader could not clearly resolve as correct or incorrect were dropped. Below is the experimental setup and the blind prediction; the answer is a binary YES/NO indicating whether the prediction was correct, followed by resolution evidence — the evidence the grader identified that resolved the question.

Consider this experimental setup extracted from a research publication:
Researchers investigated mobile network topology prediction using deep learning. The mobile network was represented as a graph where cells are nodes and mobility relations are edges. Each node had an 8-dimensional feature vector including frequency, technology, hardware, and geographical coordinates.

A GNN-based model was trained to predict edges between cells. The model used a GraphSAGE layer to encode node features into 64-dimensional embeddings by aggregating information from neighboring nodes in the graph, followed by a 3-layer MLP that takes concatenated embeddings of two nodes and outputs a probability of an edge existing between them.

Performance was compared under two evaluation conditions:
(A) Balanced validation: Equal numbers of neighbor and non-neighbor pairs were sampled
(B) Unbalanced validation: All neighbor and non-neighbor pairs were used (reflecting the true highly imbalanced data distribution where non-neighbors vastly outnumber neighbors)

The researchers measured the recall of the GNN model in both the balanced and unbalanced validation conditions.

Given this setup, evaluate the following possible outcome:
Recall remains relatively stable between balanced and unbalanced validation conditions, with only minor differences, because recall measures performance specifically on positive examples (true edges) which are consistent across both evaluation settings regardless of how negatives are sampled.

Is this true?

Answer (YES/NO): YES